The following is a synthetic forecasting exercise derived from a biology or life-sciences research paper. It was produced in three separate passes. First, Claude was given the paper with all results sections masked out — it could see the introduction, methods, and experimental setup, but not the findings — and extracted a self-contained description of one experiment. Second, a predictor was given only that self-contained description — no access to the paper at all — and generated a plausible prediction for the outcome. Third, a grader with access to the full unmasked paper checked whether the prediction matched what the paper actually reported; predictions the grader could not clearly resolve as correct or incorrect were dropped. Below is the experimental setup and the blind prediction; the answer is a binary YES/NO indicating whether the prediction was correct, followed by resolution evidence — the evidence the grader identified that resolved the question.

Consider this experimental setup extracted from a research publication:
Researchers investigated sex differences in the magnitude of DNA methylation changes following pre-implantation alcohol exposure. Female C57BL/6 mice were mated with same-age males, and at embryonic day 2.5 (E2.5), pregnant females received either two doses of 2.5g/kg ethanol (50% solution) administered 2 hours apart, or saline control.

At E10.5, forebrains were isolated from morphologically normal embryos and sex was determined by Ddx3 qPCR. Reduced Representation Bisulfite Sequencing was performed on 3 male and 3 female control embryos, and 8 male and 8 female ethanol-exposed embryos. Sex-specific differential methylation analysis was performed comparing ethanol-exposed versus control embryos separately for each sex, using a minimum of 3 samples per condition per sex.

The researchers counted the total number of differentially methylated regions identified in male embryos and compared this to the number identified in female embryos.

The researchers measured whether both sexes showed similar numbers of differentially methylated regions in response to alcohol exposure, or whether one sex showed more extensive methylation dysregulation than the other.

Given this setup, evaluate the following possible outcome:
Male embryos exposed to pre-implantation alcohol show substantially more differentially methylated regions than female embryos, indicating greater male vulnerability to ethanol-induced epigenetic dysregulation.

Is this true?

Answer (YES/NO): YES